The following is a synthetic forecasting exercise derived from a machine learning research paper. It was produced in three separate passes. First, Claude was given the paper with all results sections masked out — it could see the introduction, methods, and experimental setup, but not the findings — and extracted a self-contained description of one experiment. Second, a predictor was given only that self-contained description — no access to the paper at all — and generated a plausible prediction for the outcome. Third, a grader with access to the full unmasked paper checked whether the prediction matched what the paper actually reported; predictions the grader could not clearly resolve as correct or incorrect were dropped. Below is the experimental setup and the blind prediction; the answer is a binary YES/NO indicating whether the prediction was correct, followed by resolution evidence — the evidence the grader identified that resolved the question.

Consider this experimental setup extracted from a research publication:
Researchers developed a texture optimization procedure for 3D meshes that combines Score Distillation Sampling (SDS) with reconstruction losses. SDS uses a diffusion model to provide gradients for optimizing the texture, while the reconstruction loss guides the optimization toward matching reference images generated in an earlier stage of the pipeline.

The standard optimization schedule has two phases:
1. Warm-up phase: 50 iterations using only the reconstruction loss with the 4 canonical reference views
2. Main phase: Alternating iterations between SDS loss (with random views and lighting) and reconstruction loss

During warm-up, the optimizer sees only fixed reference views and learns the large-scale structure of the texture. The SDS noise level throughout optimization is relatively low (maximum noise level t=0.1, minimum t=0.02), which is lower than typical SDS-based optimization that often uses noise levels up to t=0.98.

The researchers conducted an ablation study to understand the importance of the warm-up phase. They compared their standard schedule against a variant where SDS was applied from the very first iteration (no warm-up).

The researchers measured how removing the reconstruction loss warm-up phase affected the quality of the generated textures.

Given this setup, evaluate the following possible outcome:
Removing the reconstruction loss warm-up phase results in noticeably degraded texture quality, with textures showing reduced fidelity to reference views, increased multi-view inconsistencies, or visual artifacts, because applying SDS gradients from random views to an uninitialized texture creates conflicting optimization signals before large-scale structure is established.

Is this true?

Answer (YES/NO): NO